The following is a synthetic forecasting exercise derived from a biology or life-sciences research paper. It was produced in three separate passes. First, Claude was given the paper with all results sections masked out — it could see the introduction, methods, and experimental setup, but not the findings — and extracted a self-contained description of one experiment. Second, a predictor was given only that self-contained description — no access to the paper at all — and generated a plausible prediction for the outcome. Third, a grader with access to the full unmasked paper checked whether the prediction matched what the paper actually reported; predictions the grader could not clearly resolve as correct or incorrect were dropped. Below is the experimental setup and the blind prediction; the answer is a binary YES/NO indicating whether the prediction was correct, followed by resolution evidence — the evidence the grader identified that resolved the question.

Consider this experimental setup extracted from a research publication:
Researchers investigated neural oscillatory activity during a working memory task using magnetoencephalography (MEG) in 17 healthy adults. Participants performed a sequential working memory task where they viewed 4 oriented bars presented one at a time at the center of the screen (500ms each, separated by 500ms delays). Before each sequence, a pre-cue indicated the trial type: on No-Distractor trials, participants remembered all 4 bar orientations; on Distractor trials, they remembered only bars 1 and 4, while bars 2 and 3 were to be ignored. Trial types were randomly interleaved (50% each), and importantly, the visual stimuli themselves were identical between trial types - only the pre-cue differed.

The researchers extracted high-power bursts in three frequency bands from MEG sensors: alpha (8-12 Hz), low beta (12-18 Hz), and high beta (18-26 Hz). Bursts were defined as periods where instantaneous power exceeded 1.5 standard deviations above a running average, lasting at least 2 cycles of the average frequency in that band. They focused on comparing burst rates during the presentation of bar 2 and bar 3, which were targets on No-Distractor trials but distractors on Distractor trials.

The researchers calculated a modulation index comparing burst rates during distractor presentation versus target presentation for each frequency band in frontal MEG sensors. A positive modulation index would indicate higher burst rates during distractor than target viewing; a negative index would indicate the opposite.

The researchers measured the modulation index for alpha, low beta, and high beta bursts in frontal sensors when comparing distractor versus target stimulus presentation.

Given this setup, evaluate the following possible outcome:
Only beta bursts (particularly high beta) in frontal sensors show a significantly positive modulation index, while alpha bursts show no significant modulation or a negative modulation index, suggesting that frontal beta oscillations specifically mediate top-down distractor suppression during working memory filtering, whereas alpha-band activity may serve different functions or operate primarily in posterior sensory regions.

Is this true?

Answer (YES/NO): NO